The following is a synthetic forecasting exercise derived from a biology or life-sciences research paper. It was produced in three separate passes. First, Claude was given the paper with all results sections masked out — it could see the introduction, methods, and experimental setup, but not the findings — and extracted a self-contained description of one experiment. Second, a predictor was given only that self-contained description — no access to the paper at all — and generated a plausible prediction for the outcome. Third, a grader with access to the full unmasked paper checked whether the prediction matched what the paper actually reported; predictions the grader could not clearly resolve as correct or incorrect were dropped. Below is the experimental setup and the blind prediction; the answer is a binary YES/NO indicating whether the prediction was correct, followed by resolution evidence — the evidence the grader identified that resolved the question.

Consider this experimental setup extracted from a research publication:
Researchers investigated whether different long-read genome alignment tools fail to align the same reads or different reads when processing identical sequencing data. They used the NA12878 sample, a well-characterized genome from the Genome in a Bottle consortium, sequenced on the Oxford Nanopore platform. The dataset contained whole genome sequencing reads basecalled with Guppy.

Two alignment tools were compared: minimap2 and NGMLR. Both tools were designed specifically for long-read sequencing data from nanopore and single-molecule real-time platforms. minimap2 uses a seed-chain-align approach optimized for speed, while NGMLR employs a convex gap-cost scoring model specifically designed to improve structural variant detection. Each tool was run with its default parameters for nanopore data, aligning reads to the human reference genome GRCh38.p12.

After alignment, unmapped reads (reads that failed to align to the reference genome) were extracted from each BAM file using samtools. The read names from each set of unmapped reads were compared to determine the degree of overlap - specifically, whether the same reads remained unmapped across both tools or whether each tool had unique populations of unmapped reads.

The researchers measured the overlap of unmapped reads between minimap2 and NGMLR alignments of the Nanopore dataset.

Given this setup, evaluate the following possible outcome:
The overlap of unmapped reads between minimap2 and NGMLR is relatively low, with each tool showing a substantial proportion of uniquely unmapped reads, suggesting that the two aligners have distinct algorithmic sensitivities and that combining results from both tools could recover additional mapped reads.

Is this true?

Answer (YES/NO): NO